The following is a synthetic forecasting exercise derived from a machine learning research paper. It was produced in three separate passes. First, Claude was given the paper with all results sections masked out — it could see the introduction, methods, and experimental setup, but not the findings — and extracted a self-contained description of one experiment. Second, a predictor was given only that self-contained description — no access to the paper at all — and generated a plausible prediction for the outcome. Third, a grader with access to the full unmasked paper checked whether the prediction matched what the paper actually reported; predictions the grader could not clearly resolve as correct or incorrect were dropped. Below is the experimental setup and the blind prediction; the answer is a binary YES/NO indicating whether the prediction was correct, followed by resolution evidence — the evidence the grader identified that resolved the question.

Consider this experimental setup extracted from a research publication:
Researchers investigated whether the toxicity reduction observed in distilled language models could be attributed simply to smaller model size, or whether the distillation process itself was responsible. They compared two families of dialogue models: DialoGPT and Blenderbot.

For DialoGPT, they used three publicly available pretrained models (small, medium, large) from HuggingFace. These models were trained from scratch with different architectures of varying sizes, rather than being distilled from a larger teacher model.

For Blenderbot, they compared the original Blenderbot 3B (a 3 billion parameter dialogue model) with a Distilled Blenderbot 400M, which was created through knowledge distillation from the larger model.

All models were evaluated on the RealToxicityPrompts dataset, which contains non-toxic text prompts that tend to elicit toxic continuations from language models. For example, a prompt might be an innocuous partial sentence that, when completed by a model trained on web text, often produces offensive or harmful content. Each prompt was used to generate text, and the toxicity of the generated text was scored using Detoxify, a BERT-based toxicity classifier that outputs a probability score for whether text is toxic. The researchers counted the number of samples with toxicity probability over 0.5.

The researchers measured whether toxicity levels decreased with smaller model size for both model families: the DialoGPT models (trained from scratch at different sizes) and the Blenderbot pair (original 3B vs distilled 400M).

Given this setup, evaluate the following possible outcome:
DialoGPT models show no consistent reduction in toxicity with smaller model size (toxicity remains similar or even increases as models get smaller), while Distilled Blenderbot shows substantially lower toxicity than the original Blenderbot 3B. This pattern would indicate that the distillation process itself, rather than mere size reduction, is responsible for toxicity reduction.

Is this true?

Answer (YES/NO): YES